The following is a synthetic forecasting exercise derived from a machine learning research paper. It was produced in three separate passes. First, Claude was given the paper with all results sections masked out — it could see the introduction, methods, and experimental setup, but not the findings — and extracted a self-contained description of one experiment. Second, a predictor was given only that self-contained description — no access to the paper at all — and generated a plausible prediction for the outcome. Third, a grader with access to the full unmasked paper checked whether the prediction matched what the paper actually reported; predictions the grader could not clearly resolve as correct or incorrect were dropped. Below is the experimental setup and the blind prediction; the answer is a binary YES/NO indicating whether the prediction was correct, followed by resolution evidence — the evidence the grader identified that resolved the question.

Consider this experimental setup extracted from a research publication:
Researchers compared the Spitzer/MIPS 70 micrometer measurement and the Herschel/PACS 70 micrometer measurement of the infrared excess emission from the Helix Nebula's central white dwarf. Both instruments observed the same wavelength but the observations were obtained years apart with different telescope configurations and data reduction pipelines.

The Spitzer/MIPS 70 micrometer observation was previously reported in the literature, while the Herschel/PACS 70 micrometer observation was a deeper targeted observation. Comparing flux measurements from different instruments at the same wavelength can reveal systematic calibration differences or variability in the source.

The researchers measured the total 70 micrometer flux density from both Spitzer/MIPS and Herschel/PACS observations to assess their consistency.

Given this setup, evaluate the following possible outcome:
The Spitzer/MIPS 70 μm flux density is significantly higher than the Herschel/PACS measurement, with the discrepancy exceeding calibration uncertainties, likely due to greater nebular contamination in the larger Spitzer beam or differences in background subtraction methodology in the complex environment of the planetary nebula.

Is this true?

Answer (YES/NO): NO